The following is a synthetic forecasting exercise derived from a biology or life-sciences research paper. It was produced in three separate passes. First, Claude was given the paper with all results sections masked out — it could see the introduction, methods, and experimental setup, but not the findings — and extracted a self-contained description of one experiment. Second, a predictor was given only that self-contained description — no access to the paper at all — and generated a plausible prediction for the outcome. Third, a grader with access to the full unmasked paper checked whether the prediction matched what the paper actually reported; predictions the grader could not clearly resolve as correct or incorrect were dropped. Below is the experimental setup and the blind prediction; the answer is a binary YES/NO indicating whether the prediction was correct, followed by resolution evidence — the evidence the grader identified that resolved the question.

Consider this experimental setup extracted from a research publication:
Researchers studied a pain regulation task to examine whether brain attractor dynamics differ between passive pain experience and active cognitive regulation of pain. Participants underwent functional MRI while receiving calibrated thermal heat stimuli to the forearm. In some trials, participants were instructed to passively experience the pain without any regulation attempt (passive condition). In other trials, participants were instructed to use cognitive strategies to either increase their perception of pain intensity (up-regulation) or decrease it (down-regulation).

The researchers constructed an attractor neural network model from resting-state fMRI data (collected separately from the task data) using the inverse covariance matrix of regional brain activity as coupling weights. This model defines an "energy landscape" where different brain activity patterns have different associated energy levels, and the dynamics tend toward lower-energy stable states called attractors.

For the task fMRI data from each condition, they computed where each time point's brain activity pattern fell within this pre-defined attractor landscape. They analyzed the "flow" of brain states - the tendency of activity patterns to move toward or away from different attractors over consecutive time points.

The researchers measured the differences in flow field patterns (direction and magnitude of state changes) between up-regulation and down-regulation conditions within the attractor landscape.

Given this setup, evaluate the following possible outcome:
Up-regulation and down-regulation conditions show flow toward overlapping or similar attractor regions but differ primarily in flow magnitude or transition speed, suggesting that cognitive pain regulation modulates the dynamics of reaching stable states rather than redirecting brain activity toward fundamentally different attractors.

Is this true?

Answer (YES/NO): NO